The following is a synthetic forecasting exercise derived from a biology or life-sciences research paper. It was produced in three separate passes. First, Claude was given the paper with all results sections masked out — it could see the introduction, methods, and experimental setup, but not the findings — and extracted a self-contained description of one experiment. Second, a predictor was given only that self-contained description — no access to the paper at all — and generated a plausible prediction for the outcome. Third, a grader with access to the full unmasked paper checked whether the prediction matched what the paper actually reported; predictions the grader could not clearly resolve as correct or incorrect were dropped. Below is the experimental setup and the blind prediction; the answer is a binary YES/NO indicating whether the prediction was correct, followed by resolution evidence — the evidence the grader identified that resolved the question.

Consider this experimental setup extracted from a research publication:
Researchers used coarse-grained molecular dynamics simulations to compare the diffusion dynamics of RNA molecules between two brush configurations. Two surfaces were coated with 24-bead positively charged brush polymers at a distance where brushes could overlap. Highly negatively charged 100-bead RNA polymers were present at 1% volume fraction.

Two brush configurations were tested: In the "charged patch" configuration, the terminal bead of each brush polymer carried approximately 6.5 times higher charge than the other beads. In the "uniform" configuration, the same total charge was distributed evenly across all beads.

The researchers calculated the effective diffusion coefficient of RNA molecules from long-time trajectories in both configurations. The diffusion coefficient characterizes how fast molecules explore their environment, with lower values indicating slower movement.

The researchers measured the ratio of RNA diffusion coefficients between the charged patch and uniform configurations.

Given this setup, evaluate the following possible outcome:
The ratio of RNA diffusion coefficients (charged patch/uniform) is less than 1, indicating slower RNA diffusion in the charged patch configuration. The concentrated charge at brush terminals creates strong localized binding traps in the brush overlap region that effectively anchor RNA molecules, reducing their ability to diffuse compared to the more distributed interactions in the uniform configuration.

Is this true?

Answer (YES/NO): YES